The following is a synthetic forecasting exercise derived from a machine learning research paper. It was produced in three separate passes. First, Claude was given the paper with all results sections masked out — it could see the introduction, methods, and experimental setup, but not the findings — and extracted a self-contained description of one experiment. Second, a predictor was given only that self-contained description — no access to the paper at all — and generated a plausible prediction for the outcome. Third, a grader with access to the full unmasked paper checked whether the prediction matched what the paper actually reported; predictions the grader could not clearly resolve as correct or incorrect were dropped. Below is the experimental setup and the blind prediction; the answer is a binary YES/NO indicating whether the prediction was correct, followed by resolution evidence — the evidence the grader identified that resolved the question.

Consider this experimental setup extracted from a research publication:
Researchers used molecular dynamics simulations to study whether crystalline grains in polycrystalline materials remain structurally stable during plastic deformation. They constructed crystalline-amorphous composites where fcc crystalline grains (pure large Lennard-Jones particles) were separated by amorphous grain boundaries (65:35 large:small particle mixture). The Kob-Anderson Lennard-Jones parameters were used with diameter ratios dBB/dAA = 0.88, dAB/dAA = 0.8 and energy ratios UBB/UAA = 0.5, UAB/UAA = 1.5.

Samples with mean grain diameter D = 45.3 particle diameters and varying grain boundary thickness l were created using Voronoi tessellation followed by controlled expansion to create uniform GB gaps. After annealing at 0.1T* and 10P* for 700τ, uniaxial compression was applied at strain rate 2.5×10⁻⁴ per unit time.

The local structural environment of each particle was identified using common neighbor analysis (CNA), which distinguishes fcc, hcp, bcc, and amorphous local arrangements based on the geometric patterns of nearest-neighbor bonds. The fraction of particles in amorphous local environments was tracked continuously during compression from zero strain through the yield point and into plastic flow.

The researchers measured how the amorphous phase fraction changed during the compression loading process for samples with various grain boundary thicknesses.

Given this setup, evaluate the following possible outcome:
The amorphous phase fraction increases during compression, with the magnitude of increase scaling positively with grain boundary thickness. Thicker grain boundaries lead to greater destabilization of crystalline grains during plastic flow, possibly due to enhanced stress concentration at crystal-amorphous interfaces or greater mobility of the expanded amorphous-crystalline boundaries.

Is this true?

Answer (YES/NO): NO